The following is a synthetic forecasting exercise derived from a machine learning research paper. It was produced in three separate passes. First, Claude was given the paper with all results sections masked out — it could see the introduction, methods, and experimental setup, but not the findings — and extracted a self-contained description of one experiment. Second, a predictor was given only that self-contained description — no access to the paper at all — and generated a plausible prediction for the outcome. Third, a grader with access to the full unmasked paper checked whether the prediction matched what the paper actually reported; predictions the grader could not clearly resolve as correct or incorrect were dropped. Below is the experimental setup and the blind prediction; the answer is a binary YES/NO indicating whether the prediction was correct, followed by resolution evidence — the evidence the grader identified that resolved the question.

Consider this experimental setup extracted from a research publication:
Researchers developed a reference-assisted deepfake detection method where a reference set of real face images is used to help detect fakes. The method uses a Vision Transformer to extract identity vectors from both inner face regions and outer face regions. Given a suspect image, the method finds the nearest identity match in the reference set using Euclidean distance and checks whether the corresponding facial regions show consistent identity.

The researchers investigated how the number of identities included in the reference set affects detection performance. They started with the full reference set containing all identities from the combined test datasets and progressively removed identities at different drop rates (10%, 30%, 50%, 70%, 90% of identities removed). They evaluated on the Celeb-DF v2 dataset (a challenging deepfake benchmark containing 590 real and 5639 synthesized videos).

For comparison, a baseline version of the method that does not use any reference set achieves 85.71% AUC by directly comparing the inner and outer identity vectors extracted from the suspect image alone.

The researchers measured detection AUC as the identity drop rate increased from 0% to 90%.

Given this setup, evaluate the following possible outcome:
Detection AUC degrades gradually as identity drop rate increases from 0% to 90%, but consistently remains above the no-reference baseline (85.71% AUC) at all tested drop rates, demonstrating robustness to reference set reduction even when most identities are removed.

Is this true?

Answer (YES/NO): NO